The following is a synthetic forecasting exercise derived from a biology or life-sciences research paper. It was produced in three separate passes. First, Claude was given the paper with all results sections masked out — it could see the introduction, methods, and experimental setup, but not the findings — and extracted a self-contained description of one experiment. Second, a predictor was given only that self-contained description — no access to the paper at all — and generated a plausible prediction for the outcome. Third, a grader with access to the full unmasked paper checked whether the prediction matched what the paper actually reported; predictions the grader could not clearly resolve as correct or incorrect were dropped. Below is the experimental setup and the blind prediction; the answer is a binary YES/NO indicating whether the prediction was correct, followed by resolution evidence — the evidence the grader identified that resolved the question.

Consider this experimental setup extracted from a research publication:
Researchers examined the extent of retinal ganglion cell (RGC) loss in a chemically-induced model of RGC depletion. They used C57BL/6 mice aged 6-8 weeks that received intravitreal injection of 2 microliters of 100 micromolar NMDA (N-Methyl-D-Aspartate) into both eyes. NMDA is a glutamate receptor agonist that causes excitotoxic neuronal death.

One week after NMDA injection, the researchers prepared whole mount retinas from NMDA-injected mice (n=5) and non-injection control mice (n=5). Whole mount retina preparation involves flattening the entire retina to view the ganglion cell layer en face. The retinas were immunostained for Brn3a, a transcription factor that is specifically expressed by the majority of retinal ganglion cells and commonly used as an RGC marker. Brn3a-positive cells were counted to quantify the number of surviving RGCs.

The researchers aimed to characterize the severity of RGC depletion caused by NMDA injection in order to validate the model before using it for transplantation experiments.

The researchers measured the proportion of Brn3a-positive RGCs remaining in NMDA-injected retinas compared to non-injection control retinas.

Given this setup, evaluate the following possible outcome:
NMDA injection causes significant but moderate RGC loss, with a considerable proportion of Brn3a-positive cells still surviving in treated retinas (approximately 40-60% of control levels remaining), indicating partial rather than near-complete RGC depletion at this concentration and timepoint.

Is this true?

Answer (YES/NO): YES